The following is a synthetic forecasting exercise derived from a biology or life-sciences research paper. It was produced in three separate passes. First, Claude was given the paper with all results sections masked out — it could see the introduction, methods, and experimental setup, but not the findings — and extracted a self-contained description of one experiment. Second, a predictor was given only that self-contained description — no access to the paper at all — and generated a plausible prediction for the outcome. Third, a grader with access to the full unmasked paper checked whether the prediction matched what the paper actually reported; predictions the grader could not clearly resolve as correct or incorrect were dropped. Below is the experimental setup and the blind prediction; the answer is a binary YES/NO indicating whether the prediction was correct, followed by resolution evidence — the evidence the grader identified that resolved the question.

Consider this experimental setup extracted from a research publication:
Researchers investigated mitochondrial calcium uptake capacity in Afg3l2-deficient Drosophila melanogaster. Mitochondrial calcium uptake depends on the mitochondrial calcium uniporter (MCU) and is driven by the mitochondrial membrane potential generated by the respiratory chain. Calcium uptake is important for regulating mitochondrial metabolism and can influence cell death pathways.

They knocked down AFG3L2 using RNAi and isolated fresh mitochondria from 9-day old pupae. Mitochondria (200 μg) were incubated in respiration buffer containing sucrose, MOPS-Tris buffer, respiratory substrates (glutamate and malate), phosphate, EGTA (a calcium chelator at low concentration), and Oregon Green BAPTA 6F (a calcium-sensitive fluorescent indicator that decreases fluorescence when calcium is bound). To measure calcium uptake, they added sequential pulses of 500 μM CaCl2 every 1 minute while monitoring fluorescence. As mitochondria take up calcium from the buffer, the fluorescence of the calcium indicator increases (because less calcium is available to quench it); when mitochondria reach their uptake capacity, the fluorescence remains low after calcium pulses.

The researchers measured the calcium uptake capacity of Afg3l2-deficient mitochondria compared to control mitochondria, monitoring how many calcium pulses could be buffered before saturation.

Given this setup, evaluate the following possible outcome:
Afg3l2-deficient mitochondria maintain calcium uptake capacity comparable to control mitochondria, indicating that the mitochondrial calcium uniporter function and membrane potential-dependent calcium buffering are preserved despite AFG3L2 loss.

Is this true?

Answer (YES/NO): YES